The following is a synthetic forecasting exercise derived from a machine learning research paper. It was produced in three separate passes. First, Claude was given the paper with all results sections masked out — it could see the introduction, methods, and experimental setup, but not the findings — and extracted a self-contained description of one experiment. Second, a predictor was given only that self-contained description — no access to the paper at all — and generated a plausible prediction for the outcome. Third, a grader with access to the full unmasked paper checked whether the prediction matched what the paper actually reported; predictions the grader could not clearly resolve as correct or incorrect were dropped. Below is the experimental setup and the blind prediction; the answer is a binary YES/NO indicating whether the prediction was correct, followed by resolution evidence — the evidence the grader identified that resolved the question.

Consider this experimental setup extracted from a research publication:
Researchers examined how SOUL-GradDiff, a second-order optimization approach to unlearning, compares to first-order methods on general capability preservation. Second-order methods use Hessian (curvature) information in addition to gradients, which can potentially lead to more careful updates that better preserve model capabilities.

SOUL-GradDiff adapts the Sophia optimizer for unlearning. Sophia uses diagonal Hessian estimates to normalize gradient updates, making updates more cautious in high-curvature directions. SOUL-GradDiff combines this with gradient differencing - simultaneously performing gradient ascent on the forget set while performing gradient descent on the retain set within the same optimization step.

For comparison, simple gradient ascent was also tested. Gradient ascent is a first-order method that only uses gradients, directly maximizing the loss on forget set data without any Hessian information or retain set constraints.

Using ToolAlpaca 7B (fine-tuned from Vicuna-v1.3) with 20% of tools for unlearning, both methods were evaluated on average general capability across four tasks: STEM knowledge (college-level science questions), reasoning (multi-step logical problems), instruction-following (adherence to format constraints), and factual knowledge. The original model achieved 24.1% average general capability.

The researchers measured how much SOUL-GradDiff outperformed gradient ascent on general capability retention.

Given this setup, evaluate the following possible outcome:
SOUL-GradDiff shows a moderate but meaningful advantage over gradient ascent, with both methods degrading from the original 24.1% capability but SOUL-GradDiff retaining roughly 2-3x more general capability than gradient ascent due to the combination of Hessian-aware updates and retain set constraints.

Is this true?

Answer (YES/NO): NO